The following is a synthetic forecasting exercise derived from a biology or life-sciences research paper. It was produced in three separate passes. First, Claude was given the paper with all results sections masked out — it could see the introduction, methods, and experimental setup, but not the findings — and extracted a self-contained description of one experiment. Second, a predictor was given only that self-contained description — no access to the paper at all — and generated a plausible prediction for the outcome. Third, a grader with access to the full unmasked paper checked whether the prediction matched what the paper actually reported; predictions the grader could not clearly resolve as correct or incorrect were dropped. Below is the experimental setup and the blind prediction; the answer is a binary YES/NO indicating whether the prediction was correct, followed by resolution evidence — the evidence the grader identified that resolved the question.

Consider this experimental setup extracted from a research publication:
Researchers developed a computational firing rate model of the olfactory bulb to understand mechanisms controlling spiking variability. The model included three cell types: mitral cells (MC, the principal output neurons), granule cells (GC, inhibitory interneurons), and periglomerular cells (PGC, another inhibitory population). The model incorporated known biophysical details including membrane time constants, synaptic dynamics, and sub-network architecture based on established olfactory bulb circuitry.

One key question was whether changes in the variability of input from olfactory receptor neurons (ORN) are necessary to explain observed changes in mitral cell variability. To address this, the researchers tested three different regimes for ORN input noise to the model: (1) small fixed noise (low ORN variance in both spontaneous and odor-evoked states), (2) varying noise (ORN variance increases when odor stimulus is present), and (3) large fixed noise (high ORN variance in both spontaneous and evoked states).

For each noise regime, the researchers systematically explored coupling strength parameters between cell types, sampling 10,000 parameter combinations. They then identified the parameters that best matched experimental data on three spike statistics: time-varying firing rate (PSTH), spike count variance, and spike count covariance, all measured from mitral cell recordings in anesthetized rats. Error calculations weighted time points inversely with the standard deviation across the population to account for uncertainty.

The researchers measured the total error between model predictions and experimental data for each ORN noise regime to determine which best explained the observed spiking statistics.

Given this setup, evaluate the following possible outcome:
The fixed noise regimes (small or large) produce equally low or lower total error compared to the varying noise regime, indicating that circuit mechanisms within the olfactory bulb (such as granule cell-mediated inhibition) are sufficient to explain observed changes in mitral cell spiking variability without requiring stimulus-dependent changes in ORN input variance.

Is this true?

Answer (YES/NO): NO